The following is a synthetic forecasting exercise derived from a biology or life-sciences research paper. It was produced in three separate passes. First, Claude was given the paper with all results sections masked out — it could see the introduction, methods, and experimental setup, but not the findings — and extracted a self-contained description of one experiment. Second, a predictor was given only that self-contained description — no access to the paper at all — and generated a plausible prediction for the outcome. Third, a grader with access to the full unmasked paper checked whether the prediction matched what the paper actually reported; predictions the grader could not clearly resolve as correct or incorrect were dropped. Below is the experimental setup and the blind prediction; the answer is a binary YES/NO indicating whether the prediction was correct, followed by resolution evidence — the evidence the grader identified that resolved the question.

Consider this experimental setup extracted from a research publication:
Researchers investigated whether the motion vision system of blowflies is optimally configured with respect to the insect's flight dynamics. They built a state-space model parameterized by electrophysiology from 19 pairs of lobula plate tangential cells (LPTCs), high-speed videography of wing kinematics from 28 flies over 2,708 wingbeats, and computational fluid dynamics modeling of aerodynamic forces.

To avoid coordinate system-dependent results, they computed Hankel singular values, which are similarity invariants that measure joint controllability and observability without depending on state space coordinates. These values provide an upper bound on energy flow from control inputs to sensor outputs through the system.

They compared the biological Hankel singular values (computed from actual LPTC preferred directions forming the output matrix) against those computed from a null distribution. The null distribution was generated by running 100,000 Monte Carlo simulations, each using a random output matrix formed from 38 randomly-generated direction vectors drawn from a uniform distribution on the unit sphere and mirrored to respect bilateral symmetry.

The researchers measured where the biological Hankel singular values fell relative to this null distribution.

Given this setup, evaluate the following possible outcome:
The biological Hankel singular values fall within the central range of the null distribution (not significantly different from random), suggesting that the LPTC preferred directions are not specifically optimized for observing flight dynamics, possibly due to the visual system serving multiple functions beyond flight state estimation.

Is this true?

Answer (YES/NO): NO